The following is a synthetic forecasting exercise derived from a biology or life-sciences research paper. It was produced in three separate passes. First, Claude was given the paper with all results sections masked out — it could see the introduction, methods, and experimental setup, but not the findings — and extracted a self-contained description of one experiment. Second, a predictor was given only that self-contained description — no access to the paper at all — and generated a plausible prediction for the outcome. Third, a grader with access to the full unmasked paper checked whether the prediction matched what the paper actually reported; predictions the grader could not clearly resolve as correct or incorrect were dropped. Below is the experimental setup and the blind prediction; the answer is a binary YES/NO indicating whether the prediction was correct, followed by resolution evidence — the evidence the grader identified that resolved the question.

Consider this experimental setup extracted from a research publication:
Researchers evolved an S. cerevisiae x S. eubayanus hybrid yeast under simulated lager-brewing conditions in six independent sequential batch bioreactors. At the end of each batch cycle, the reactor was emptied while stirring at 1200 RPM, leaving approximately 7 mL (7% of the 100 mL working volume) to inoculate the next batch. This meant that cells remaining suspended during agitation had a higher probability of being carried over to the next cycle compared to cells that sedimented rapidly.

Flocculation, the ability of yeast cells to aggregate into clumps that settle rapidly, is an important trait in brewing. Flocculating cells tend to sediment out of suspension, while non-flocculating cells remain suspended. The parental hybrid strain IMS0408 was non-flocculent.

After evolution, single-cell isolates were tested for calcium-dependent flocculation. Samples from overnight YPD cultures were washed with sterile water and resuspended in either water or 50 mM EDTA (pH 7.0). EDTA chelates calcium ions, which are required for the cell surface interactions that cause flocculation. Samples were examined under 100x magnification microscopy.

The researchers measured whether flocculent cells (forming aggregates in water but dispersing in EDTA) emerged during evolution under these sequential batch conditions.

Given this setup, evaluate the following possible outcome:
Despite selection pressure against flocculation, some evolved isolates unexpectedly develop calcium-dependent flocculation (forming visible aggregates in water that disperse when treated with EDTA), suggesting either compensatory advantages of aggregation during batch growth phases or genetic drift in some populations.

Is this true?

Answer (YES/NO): YES